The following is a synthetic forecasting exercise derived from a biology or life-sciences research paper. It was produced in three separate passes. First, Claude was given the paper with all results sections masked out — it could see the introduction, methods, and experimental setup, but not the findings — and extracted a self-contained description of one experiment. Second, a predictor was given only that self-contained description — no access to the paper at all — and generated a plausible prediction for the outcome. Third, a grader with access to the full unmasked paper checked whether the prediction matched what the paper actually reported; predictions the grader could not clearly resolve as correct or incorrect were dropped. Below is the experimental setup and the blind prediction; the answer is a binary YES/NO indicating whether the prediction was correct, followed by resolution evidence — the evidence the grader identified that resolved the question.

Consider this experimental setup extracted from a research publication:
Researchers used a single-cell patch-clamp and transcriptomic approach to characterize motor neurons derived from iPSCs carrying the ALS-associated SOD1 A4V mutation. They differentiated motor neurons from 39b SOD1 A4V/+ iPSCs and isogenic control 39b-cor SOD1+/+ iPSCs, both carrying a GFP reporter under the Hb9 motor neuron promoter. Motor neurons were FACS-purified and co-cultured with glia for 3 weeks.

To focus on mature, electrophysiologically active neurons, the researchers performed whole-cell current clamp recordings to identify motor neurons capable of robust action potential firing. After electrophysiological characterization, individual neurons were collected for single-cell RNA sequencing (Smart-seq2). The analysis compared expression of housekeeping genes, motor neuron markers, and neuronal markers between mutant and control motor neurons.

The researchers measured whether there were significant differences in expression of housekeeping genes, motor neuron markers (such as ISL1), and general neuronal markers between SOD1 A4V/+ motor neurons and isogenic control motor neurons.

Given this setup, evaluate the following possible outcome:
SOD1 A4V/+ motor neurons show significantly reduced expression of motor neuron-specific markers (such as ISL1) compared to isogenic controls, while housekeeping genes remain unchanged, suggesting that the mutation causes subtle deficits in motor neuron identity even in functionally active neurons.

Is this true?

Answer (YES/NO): NO